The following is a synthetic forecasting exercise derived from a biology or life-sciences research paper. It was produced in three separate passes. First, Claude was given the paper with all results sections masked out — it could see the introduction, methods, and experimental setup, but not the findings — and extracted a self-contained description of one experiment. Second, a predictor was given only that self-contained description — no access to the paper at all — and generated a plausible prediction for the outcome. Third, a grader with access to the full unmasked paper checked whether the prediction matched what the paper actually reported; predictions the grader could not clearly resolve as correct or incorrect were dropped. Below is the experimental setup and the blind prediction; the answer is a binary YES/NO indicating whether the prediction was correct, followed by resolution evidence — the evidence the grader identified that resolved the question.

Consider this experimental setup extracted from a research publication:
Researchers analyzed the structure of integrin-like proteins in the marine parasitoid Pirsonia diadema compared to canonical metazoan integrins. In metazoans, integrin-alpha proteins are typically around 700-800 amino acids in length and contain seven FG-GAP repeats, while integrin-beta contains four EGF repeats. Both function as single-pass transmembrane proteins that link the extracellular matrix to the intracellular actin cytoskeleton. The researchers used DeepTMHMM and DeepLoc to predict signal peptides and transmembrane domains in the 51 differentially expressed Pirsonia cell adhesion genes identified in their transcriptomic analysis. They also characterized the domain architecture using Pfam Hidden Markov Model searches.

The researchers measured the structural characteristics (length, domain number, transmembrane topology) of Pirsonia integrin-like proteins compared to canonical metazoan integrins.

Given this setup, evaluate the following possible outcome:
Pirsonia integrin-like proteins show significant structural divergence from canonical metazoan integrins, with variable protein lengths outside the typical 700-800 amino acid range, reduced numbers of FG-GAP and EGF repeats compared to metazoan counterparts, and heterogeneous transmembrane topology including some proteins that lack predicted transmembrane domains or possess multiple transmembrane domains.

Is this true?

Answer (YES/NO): NO